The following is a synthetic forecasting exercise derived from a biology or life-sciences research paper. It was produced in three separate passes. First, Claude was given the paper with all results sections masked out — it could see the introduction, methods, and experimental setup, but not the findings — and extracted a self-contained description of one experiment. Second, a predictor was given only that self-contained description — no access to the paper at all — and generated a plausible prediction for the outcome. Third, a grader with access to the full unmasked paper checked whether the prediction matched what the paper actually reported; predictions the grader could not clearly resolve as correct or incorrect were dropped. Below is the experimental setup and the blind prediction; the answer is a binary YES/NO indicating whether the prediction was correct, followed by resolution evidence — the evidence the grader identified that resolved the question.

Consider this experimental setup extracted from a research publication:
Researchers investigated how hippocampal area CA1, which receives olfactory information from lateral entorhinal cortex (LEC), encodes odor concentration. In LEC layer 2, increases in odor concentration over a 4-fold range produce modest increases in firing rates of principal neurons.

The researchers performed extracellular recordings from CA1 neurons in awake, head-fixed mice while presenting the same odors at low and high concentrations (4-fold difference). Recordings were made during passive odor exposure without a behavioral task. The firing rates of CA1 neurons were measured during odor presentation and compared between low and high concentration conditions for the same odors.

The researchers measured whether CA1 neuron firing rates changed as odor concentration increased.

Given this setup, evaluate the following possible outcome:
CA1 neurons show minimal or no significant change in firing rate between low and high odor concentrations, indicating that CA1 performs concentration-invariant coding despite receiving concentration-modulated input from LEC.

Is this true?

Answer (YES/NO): YES